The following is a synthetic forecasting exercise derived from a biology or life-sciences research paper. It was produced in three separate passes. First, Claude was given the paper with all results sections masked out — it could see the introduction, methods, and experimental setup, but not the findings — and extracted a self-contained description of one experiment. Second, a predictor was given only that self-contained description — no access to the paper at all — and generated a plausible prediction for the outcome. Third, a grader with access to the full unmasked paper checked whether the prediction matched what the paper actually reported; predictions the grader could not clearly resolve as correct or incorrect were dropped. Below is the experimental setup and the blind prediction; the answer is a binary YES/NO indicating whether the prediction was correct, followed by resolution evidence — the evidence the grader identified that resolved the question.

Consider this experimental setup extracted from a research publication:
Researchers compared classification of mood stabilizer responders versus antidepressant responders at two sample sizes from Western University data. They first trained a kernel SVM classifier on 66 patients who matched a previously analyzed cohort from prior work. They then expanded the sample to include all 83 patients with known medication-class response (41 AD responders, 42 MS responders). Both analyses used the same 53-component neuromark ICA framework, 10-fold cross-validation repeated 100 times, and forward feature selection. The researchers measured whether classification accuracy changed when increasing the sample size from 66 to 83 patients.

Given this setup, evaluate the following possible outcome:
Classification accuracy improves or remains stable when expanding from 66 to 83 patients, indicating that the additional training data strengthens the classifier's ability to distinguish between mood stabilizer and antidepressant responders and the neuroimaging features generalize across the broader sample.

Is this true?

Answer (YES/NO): NO